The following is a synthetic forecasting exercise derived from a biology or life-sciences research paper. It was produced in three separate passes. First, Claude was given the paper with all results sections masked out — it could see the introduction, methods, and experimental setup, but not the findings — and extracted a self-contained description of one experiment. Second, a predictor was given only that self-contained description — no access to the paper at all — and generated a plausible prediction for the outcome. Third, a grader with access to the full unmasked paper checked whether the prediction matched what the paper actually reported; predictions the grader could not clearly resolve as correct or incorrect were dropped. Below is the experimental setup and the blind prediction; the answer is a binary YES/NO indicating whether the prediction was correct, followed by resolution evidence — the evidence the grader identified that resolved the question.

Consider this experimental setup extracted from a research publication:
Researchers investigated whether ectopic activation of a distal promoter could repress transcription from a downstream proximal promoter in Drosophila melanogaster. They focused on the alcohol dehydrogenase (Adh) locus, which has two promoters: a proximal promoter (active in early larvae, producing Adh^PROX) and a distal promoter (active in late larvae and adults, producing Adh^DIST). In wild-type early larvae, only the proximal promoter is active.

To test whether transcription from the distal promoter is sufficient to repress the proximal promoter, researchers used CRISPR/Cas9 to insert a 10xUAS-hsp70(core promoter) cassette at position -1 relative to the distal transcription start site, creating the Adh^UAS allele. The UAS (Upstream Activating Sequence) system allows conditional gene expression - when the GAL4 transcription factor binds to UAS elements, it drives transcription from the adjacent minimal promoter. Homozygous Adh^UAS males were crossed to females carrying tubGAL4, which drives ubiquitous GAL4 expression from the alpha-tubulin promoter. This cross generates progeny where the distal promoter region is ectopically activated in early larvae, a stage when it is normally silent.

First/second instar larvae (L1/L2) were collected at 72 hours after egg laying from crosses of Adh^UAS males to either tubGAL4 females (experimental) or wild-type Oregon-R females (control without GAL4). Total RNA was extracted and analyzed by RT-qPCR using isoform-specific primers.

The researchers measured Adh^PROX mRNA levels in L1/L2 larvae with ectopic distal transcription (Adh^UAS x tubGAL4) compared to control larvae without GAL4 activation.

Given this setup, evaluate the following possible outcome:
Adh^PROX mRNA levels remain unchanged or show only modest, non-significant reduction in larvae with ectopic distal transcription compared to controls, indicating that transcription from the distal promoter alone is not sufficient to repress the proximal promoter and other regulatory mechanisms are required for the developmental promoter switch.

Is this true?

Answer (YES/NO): NO